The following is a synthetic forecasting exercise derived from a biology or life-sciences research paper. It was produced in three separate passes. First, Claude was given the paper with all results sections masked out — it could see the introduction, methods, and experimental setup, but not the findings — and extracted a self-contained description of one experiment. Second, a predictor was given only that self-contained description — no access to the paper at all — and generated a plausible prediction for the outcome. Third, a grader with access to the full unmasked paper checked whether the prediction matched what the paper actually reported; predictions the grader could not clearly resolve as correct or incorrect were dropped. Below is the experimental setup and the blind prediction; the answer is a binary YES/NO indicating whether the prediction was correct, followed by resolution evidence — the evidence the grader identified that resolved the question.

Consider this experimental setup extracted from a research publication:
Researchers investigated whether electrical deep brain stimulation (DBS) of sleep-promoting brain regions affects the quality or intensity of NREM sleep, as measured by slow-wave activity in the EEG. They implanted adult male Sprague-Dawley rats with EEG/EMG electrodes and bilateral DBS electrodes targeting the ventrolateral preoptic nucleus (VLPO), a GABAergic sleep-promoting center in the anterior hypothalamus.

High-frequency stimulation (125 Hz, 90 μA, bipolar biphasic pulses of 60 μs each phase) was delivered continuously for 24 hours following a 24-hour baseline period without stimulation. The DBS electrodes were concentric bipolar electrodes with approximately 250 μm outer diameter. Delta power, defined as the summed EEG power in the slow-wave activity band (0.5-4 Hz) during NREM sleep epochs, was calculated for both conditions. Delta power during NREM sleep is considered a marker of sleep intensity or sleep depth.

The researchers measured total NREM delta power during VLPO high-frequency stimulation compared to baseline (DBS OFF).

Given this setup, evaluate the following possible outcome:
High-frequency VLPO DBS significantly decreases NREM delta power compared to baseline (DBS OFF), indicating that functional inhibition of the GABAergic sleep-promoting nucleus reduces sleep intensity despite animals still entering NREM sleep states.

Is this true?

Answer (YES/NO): NO